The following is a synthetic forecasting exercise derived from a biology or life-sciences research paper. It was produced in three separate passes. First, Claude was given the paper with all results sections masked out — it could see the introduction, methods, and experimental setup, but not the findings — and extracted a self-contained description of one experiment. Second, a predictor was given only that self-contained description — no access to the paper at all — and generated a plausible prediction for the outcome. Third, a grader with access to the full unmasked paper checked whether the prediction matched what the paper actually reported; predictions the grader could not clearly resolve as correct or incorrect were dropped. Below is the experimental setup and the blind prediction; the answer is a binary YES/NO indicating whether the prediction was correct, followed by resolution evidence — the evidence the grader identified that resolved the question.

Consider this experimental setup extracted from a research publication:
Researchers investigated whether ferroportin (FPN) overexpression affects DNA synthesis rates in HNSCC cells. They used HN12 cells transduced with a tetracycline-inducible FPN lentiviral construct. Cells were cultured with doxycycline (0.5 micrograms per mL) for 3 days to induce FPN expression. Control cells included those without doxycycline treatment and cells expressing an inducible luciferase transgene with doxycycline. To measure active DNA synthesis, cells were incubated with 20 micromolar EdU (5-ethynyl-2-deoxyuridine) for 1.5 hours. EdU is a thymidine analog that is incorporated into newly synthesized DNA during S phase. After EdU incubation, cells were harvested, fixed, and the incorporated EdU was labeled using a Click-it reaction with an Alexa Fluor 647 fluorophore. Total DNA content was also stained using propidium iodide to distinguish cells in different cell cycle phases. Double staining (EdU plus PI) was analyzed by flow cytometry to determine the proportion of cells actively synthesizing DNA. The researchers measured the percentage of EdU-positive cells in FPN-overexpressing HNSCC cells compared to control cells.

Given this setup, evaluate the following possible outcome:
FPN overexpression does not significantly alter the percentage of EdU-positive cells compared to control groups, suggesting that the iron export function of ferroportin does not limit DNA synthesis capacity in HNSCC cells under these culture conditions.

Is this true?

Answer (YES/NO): NO